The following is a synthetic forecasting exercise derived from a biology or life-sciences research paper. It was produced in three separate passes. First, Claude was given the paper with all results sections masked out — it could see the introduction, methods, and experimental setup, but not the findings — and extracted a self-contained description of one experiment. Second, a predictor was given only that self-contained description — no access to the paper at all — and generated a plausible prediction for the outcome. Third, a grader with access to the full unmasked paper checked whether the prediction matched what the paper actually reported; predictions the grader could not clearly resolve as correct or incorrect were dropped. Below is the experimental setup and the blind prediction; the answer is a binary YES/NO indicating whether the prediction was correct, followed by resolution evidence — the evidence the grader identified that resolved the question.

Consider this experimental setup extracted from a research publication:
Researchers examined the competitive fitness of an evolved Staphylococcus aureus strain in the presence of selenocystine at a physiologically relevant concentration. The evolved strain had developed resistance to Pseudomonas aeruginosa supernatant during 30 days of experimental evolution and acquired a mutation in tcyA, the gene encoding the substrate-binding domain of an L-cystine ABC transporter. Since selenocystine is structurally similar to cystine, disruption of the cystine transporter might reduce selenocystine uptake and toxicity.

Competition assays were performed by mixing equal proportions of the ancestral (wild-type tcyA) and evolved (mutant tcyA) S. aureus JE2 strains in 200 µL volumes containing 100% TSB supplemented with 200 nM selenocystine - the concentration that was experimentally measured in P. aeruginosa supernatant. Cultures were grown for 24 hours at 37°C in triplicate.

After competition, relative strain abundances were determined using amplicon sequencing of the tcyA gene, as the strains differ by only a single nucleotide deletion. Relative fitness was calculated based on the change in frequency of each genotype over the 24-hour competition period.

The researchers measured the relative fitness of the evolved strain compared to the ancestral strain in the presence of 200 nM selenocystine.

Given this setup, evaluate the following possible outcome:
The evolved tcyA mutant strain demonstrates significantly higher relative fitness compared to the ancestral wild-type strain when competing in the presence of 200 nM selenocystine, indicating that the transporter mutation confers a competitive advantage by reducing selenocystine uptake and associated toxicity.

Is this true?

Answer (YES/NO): YES